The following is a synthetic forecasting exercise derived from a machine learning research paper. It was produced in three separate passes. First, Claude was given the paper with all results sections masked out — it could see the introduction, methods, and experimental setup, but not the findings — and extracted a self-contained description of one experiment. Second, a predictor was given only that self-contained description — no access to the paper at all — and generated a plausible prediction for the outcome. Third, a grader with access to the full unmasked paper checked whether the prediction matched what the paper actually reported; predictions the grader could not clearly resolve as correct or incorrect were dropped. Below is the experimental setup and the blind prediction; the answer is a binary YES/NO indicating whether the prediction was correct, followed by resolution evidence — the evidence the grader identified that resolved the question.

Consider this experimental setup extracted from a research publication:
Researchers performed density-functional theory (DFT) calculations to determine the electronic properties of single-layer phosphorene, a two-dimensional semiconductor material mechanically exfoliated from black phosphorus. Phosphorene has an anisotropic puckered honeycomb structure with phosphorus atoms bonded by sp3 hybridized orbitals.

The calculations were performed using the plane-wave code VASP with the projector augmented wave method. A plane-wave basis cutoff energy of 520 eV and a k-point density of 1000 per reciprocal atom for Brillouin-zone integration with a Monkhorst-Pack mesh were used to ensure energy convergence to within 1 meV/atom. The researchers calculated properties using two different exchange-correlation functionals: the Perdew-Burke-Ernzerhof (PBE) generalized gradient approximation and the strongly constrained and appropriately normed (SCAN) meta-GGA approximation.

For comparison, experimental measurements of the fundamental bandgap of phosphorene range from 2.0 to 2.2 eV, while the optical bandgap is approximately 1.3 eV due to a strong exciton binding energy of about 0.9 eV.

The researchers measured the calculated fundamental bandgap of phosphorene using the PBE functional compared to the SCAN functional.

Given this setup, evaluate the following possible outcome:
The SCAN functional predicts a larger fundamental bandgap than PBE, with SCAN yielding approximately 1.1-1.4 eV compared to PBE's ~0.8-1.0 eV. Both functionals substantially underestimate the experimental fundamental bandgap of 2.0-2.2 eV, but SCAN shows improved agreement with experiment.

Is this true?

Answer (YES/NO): YES